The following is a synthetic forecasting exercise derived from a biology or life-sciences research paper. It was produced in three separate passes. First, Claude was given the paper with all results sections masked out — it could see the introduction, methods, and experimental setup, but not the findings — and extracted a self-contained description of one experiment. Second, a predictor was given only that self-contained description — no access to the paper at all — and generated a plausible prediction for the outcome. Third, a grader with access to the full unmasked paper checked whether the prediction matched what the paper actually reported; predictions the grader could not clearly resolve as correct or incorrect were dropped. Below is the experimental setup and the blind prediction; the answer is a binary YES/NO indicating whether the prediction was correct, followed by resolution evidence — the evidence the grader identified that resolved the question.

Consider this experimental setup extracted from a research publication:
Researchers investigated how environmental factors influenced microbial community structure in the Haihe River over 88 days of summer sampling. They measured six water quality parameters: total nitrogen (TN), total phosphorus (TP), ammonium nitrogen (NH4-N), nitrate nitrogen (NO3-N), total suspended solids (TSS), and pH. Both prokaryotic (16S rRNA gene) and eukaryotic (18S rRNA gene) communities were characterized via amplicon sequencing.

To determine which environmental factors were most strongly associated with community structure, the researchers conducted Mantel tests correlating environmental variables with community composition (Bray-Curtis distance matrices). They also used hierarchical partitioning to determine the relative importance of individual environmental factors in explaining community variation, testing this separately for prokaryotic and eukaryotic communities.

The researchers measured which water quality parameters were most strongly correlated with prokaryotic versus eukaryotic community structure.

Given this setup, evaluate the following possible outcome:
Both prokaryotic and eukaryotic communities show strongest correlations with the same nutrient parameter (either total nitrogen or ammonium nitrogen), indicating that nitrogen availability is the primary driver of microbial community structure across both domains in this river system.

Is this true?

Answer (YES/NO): NO